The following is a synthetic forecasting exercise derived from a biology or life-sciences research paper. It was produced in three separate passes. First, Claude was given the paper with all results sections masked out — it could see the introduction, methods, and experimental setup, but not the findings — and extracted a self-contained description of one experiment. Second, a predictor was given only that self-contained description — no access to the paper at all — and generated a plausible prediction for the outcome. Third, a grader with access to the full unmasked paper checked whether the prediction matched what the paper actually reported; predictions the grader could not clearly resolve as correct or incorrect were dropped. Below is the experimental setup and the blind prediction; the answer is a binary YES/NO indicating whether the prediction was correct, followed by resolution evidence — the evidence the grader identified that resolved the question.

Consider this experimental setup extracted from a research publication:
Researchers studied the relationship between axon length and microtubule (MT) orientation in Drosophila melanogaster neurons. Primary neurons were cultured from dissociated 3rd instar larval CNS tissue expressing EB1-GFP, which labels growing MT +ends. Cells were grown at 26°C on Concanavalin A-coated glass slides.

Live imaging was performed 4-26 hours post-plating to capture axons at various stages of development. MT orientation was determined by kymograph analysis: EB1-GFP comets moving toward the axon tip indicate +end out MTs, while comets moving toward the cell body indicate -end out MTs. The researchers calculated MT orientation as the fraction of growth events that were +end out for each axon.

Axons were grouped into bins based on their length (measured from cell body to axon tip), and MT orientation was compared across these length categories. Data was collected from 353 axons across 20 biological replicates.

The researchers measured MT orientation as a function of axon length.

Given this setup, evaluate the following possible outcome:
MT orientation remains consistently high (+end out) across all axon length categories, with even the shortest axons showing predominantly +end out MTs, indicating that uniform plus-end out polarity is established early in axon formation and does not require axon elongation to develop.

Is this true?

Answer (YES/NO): NO